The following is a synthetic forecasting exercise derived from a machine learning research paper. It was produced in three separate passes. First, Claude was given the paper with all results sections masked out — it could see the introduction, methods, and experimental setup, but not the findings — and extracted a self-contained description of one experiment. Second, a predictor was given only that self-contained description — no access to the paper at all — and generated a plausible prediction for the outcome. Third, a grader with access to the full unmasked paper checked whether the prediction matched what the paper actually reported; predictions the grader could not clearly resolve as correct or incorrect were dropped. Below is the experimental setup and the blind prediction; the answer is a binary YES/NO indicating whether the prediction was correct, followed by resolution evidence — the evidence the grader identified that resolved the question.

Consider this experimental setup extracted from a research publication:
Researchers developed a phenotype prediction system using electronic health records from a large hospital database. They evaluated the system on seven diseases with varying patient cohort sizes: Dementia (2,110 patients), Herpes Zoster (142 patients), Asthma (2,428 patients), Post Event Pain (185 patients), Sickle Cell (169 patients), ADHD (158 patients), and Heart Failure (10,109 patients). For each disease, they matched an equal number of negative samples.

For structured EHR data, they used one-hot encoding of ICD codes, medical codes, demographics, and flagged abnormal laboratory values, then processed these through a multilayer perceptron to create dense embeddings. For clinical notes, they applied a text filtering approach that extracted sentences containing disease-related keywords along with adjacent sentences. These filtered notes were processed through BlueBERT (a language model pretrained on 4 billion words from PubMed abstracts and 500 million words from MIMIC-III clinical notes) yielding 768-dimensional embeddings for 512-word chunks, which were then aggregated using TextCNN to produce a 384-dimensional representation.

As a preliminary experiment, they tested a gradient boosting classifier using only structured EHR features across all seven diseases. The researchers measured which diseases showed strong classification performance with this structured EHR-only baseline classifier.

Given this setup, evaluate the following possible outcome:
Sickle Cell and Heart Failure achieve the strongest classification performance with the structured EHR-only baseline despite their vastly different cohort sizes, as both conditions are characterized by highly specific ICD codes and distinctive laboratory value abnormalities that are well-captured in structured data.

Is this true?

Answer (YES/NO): NO